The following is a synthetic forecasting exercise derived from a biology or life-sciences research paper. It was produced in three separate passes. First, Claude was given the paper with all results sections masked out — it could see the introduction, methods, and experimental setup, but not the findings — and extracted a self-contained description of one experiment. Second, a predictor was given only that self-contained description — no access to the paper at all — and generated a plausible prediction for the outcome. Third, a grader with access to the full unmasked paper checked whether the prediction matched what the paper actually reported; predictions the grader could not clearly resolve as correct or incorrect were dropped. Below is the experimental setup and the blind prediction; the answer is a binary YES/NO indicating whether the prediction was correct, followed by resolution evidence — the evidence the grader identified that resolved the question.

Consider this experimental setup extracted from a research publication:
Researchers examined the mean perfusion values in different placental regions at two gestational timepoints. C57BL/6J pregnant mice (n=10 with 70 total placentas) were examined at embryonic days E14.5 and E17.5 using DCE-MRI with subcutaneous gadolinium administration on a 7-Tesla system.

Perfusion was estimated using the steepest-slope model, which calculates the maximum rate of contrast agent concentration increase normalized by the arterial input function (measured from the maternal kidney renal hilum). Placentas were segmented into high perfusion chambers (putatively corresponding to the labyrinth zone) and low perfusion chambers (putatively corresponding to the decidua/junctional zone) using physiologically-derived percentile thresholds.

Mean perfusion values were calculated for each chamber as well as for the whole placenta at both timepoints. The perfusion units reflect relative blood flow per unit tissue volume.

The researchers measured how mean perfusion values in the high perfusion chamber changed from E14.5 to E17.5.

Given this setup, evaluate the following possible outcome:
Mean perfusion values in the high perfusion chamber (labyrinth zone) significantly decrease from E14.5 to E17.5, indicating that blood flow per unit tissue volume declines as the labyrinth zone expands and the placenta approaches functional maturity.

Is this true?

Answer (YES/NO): NO